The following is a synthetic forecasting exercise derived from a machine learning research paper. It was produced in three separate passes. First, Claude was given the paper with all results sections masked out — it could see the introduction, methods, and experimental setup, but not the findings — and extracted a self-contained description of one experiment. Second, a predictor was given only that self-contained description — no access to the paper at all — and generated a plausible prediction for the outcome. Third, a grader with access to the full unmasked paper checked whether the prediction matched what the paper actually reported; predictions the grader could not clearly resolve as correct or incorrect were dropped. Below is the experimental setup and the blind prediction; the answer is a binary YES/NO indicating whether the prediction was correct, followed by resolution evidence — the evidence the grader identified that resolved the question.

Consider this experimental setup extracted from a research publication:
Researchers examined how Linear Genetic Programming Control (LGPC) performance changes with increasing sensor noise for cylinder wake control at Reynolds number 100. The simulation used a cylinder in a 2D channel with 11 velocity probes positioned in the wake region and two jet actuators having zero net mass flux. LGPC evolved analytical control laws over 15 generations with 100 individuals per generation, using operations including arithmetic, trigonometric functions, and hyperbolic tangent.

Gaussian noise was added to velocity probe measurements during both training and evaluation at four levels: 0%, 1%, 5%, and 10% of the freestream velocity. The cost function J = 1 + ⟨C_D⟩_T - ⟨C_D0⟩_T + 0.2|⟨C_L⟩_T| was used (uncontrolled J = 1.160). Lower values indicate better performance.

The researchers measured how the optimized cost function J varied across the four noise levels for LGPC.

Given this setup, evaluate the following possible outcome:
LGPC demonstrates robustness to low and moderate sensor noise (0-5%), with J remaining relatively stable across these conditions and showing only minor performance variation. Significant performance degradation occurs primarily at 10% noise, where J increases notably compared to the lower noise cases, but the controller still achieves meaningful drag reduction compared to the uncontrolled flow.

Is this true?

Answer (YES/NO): NO